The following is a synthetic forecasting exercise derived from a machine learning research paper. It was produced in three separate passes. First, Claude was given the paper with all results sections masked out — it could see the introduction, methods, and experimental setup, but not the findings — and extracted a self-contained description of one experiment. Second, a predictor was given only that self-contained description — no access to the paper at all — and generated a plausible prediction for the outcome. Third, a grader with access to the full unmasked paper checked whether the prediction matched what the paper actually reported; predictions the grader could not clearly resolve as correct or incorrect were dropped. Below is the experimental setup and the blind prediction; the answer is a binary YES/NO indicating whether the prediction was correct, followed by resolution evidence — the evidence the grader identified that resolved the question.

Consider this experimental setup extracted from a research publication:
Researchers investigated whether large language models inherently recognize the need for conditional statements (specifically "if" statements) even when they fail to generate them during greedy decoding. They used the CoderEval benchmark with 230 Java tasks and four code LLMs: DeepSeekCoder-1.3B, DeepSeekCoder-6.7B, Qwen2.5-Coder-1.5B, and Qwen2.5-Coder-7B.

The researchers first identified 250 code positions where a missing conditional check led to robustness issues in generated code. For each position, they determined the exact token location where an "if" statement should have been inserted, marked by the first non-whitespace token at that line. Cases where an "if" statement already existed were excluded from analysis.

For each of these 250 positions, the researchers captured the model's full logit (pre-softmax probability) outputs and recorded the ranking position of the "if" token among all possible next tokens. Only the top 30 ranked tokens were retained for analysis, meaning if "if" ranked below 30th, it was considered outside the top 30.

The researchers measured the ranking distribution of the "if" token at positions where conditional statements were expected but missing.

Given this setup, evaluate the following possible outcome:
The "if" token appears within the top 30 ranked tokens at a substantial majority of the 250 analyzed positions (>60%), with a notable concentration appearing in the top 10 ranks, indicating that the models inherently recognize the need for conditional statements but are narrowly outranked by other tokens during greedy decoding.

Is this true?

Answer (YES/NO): YES